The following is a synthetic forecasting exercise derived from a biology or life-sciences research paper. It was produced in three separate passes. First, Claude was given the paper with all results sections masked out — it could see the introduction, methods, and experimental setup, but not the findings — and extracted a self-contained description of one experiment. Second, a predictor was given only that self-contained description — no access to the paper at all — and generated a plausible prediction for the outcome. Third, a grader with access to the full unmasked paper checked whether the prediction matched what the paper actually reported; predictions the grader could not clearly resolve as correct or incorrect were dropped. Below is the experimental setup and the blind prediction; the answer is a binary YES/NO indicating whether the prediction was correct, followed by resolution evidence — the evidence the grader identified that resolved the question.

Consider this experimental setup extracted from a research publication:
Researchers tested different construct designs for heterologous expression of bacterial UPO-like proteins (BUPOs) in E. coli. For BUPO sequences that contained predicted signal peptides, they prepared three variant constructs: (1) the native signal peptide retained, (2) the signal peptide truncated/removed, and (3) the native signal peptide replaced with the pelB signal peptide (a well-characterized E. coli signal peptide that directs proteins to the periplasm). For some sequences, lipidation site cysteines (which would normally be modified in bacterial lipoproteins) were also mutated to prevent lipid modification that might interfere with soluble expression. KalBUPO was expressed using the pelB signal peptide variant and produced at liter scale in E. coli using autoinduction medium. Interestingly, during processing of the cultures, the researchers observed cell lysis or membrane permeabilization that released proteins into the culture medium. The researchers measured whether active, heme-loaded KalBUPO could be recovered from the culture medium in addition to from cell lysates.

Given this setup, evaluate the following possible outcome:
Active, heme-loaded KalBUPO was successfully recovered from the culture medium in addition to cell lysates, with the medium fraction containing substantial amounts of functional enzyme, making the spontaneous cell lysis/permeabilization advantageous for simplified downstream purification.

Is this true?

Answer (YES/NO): NO